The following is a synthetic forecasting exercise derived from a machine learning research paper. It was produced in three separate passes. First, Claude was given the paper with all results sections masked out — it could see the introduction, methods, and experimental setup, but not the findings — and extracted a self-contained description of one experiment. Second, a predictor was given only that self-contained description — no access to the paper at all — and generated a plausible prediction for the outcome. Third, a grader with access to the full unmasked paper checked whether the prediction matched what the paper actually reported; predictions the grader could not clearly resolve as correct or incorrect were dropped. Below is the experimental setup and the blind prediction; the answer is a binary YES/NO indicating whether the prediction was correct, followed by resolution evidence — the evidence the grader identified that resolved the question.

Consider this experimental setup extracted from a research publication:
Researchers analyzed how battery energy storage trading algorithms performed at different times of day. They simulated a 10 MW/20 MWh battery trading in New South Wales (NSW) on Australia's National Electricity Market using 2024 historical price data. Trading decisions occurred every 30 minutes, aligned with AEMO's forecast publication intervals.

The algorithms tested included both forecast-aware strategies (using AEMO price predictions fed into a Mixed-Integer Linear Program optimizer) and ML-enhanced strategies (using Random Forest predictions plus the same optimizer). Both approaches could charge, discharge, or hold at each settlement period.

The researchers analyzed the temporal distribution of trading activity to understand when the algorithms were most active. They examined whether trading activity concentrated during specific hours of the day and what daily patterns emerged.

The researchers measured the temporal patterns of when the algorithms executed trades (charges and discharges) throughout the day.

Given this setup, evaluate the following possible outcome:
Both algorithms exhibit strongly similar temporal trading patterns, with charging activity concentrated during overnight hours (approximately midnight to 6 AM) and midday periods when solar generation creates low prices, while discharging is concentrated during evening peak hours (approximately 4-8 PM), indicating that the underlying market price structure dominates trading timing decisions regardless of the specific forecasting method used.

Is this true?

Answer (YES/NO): NO